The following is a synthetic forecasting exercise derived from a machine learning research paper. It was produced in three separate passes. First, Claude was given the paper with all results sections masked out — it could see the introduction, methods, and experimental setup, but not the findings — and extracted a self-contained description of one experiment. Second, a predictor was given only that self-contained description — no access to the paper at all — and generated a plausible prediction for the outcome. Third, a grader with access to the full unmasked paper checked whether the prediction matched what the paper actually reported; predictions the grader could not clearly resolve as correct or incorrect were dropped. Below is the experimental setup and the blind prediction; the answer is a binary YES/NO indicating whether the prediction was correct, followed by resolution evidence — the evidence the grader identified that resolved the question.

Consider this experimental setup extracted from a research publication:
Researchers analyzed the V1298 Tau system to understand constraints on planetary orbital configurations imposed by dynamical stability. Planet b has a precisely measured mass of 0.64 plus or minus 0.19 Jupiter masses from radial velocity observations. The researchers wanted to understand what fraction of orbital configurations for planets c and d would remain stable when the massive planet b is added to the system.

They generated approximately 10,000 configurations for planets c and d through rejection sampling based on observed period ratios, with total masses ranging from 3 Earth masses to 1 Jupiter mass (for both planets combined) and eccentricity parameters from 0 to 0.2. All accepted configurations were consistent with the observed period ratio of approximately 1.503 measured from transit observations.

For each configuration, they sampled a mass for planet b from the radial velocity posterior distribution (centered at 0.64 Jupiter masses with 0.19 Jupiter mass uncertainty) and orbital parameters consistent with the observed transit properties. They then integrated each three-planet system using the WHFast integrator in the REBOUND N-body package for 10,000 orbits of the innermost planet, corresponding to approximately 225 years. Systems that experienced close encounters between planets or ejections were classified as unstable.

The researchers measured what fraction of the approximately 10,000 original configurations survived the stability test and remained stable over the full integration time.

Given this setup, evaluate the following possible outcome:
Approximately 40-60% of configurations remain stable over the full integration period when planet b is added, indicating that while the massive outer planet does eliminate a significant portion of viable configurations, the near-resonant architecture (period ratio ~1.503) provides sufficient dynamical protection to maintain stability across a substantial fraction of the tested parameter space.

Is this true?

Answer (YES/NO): NO